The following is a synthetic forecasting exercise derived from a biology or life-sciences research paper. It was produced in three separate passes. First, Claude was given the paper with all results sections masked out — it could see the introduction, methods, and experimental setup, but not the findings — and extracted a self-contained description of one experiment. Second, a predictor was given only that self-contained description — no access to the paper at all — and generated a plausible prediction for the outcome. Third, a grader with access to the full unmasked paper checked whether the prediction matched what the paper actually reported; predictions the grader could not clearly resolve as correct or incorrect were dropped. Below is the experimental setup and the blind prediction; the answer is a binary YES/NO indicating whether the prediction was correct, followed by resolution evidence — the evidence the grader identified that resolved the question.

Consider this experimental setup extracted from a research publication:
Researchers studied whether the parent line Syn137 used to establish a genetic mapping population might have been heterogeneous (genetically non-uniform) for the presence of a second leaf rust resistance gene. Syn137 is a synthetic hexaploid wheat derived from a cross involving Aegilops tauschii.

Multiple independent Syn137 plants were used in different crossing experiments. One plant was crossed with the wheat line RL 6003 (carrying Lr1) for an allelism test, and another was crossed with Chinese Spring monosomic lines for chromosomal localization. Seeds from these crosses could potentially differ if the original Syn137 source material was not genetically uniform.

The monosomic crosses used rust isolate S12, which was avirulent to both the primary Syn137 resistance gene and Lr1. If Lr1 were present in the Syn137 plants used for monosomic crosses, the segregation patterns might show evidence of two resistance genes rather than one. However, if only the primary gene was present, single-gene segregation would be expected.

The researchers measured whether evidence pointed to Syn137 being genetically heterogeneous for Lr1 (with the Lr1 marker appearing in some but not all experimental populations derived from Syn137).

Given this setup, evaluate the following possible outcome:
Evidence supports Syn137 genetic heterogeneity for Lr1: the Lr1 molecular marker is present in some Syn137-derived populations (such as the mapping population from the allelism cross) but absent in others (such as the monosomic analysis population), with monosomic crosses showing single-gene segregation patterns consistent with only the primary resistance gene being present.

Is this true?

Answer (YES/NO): YES